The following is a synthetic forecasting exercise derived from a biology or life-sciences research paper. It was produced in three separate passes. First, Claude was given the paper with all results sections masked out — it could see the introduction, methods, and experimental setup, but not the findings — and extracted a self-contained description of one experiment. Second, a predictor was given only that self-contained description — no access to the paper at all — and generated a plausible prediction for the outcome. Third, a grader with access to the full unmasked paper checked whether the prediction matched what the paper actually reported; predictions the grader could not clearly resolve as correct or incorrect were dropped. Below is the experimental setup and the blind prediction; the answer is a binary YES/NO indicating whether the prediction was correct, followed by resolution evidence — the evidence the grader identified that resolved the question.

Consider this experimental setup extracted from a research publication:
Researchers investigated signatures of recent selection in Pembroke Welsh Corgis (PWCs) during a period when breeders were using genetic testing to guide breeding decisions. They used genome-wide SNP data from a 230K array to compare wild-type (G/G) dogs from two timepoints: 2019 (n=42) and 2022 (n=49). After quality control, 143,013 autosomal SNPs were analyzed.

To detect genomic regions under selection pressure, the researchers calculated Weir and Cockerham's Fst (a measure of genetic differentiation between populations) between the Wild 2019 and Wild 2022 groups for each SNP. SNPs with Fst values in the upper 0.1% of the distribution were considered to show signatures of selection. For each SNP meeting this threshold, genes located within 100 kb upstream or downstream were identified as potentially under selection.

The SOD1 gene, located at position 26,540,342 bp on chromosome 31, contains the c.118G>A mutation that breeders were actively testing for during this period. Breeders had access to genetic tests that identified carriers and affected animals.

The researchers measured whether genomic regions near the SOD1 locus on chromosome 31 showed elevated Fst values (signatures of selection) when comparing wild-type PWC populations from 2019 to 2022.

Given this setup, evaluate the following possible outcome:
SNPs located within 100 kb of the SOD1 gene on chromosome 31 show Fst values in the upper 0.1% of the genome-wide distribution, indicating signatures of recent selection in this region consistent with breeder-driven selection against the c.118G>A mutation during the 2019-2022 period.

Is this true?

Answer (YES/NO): YES